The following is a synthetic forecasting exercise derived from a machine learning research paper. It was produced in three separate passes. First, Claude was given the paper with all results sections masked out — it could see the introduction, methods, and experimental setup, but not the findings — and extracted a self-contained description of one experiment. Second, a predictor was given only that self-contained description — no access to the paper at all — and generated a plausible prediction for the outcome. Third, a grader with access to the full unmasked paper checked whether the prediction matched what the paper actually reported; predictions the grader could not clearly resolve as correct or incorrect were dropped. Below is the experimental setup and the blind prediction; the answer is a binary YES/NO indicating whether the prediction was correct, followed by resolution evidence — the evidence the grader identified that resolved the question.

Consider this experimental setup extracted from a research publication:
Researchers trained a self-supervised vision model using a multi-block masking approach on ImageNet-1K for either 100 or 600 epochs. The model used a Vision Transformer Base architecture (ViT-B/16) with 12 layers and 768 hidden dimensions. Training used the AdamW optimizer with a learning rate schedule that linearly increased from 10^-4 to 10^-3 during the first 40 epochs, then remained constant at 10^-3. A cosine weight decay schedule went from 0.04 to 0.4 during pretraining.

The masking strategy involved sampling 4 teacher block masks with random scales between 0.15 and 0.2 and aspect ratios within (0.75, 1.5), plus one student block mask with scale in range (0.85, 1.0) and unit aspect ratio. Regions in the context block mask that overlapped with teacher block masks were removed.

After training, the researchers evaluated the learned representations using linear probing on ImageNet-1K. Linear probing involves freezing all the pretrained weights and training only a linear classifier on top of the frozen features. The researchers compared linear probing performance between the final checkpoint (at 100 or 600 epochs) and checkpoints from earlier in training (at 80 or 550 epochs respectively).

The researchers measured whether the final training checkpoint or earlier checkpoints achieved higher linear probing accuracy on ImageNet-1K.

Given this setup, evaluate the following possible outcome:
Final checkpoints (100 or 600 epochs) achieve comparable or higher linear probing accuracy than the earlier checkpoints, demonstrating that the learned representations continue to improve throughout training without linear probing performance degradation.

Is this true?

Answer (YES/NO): NO